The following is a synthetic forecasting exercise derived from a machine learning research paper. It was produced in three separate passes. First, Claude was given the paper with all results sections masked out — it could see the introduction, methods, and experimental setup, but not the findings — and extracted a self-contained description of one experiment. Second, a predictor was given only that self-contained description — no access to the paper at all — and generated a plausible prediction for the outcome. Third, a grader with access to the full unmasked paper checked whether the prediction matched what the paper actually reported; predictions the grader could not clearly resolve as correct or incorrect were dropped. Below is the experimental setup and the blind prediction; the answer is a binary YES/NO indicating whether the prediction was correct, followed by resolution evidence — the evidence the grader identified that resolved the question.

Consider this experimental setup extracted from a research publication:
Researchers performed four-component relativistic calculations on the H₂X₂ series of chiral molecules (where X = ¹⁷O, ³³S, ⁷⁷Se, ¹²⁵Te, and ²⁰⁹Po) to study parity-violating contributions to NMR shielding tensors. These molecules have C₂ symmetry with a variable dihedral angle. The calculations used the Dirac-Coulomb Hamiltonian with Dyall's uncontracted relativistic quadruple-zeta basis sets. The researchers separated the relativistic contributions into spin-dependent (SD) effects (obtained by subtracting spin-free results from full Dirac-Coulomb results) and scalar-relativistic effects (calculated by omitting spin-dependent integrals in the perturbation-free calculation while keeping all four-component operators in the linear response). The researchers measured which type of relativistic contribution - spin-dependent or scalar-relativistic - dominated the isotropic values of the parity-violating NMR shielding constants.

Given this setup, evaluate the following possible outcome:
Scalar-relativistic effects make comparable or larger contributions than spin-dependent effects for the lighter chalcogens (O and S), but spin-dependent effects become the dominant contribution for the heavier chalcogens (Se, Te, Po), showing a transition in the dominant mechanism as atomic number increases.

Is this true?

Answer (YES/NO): NO